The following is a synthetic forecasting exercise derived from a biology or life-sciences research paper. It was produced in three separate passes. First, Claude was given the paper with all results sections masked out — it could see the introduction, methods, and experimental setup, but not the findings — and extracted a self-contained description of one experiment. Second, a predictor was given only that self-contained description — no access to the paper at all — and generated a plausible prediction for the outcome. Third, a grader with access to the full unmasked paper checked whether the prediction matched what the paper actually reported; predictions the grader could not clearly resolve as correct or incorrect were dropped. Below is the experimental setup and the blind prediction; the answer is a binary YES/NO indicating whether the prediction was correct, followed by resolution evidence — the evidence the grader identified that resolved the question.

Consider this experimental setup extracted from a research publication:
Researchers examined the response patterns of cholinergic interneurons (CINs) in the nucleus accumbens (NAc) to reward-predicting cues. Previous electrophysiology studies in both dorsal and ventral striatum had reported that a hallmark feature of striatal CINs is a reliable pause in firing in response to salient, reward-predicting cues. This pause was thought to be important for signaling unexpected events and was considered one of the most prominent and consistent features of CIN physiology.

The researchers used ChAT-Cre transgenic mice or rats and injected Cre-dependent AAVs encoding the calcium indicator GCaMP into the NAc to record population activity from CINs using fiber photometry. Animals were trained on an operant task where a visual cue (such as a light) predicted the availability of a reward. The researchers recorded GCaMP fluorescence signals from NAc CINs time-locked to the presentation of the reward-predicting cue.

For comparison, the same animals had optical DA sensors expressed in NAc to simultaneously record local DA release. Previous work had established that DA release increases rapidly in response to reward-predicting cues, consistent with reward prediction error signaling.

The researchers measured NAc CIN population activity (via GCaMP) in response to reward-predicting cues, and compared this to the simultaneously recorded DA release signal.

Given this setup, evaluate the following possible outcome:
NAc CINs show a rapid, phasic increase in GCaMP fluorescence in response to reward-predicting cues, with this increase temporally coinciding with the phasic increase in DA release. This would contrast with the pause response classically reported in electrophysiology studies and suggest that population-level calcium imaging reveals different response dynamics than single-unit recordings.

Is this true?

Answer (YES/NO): YES